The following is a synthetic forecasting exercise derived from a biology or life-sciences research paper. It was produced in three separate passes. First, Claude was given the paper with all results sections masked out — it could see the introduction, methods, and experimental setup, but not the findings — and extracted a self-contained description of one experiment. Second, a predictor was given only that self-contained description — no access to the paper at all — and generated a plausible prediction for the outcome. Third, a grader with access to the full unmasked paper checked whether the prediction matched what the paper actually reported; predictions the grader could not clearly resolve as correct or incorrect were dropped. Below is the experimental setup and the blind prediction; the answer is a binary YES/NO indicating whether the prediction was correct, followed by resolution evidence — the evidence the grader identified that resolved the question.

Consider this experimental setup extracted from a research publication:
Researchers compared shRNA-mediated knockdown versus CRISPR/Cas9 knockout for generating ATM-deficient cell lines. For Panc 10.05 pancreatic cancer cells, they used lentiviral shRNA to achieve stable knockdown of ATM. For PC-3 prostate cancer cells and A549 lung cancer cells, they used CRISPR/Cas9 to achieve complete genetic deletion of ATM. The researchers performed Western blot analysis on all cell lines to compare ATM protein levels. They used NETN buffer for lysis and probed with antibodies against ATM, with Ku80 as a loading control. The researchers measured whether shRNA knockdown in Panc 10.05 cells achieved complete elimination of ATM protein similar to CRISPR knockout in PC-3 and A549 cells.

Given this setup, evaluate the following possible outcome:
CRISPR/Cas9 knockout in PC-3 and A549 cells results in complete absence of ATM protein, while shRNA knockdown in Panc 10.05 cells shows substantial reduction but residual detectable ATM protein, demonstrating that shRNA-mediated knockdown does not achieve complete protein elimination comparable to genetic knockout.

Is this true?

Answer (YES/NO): NO